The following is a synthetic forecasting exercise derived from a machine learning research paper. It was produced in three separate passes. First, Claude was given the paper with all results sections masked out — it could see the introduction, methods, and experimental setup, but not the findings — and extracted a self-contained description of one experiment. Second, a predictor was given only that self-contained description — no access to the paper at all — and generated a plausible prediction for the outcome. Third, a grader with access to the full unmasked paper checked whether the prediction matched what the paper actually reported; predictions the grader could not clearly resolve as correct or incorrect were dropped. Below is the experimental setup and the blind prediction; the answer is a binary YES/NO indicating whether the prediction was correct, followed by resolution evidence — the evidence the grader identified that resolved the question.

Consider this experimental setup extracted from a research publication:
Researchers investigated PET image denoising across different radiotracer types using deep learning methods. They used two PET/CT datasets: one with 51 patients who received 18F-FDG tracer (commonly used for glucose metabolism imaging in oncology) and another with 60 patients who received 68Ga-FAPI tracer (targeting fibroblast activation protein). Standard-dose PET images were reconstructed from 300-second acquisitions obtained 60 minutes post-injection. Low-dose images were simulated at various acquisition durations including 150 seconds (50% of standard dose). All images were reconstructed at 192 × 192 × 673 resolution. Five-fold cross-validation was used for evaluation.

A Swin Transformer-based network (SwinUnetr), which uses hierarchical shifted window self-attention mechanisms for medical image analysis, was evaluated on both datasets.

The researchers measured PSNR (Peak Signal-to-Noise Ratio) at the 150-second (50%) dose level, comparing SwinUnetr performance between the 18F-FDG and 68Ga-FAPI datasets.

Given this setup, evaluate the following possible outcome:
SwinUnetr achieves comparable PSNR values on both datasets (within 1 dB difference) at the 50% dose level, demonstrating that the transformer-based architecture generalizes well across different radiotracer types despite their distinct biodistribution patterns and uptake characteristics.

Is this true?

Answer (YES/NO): NO